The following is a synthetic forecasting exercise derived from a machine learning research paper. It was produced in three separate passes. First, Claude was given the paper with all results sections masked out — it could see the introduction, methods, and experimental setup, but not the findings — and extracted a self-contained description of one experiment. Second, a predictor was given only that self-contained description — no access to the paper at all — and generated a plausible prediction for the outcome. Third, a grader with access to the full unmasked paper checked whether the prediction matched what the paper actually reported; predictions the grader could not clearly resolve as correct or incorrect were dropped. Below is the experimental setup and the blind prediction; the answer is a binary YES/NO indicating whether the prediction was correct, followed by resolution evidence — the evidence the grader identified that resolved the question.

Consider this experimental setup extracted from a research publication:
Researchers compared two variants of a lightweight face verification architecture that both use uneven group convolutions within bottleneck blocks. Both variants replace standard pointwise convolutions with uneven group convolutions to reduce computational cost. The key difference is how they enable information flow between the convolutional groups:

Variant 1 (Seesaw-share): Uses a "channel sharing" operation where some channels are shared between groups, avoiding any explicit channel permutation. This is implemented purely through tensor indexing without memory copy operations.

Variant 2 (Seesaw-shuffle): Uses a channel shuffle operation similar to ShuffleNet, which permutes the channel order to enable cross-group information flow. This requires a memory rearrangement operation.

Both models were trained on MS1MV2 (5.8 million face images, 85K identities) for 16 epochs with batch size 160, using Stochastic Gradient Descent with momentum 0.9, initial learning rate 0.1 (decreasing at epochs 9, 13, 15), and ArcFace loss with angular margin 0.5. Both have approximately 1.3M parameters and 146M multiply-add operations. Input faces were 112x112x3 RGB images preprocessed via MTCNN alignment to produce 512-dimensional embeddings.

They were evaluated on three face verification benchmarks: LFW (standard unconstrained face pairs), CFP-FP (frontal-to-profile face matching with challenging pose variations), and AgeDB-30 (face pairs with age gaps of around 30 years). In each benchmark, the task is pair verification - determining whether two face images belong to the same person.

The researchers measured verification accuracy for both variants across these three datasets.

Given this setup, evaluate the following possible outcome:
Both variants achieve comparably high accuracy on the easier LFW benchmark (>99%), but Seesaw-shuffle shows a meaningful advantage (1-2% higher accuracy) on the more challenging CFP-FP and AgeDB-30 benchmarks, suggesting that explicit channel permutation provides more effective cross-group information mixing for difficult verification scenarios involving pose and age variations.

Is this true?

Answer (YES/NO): NO